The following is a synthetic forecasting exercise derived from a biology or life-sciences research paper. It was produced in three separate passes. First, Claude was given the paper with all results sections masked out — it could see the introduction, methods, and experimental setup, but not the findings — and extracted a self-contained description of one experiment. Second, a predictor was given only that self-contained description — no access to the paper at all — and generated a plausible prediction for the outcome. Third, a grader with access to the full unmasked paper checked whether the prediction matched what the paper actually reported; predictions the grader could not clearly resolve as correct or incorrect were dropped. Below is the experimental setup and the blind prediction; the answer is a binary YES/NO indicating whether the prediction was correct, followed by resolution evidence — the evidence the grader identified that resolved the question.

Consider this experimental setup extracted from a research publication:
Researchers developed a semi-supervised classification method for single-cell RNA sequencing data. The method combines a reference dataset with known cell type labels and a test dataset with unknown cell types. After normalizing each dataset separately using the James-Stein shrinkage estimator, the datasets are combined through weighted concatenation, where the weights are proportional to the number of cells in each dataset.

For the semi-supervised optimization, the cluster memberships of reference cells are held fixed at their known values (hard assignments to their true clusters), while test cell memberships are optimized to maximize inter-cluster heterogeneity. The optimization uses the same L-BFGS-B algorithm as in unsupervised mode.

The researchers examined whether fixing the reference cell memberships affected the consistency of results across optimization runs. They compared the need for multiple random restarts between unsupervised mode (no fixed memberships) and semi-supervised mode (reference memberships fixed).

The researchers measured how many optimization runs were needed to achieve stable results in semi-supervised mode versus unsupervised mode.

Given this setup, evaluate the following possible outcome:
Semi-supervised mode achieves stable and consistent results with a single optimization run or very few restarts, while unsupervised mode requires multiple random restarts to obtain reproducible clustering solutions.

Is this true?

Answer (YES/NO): YES